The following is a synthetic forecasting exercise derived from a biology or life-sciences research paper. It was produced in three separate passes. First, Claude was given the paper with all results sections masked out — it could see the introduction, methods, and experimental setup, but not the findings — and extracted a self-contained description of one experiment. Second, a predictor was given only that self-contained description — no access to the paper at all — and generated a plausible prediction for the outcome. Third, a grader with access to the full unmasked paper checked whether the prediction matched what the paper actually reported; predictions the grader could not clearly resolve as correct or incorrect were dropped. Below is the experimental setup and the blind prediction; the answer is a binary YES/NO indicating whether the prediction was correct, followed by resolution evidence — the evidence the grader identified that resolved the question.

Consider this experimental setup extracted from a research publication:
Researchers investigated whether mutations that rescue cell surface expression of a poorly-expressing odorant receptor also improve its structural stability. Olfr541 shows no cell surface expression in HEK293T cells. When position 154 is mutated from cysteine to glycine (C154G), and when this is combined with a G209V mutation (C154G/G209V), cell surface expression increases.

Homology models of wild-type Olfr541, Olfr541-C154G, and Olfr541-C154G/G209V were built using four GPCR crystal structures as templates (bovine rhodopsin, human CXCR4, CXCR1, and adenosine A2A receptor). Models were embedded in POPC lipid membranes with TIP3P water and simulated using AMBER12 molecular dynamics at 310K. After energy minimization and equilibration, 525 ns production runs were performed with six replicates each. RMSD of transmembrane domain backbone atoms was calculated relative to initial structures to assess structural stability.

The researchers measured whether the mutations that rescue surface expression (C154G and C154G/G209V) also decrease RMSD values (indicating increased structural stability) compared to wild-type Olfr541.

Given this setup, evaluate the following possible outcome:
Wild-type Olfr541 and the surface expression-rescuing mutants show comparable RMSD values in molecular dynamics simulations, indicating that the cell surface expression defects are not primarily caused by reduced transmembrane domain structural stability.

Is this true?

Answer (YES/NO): NO